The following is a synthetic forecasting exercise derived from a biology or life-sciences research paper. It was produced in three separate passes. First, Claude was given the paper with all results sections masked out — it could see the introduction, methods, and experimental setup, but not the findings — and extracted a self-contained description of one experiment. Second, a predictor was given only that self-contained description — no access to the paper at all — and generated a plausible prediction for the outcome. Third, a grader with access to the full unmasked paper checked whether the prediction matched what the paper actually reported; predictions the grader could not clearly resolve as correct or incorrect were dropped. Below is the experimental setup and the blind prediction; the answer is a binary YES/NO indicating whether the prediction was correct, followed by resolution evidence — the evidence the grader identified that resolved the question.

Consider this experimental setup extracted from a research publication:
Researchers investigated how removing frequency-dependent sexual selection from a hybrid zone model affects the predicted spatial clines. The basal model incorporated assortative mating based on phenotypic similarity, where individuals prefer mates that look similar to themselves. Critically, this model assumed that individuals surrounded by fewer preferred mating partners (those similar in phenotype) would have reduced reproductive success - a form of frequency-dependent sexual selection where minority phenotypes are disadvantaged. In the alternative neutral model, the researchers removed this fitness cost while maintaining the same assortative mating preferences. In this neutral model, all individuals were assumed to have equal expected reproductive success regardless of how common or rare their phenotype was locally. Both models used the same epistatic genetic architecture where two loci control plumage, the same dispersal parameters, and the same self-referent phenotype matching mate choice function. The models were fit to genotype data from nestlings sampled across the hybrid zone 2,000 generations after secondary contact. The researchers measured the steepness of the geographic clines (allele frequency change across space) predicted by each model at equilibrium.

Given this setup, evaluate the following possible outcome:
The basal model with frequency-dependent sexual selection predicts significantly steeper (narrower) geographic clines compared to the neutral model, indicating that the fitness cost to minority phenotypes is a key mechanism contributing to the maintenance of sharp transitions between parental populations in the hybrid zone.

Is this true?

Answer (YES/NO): YES